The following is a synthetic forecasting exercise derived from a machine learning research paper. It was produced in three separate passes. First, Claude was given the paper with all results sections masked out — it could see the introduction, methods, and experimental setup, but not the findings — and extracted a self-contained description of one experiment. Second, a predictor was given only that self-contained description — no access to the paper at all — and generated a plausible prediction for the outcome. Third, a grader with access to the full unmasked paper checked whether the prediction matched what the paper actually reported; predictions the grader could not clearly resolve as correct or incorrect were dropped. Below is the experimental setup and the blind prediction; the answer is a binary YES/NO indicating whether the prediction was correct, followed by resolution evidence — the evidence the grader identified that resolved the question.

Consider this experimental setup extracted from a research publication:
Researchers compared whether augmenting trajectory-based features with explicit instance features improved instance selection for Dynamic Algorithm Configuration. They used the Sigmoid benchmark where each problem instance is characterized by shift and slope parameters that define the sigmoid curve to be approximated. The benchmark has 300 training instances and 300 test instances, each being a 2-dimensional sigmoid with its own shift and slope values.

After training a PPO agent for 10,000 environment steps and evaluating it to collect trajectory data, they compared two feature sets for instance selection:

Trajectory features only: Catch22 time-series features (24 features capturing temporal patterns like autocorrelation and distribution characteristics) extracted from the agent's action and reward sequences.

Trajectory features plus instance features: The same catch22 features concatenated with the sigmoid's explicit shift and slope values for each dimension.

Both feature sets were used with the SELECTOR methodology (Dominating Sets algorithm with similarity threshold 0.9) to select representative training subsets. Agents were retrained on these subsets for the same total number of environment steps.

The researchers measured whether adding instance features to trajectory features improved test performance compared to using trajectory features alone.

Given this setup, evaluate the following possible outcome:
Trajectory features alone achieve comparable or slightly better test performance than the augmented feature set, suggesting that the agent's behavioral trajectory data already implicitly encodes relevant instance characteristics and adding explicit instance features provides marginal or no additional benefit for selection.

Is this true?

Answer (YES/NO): YES